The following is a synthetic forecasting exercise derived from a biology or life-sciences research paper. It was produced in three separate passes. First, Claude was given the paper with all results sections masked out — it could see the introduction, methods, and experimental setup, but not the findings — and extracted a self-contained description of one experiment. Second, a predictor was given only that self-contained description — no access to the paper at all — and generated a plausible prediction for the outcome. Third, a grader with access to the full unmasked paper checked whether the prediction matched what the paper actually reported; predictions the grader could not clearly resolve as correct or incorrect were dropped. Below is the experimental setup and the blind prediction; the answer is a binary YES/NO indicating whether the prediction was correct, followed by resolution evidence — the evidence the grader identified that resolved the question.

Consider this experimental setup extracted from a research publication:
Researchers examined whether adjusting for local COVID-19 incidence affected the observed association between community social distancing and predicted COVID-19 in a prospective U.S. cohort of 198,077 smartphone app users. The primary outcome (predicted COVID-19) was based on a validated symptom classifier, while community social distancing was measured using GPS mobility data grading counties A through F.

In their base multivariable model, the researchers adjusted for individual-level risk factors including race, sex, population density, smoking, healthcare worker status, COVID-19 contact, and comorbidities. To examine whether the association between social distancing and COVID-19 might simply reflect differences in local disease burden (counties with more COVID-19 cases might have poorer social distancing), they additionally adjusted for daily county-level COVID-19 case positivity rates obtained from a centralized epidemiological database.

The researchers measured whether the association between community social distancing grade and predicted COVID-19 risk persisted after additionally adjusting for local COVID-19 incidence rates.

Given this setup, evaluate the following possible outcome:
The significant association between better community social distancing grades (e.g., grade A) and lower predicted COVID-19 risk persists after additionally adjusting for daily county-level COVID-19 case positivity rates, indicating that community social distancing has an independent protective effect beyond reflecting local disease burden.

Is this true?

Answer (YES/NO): YES